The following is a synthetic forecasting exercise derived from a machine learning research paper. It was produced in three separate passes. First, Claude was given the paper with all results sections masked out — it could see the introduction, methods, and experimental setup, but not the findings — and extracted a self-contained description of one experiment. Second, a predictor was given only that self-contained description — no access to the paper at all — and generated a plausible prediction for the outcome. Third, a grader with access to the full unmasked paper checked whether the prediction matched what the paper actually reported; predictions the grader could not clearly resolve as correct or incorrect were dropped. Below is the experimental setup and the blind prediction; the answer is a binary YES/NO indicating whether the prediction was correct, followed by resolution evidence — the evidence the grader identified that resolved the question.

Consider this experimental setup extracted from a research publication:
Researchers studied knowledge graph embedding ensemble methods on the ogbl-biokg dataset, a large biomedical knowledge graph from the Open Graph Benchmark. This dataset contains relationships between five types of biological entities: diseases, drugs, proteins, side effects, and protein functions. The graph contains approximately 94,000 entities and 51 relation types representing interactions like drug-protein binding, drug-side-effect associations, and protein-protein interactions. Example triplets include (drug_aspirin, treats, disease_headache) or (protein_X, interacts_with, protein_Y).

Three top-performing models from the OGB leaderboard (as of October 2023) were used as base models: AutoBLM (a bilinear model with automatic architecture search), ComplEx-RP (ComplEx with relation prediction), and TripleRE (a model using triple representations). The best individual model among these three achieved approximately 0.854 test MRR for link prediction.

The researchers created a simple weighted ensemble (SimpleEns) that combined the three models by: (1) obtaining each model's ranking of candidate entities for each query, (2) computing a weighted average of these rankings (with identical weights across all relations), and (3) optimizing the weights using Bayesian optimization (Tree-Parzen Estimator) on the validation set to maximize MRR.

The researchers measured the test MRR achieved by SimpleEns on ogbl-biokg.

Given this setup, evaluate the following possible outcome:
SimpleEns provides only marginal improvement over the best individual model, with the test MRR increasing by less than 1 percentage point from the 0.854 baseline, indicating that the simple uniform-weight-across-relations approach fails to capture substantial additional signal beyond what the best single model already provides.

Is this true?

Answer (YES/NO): NO